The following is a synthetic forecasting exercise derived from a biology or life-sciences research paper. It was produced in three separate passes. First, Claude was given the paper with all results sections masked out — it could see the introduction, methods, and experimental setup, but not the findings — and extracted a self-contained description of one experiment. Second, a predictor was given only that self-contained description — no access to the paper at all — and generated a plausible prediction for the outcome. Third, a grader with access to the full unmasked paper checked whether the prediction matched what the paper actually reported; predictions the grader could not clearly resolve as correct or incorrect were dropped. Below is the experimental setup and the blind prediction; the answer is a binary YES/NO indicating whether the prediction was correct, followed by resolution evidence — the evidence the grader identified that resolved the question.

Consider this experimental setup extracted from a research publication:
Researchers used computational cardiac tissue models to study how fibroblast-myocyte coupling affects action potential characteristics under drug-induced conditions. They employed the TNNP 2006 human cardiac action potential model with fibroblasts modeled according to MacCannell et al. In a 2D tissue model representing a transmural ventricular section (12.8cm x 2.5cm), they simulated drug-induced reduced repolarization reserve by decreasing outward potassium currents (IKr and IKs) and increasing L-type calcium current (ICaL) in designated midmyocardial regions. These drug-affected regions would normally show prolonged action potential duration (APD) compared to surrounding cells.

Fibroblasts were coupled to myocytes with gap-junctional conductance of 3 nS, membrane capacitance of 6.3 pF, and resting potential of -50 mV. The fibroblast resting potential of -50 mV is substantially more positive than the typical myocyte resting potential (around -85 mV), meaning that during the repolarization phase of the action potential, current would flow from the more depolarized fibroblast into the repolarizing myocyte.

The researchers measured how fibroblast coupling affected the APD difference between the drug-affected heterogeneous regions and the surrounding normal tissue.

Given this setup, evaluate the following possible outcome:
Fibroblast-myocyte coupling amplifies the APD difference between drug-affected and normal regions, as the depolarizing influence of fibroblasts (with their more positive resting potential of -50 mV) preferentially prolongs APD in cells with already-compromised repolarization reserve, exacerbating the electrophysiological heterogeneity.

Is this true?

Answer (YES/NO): YES